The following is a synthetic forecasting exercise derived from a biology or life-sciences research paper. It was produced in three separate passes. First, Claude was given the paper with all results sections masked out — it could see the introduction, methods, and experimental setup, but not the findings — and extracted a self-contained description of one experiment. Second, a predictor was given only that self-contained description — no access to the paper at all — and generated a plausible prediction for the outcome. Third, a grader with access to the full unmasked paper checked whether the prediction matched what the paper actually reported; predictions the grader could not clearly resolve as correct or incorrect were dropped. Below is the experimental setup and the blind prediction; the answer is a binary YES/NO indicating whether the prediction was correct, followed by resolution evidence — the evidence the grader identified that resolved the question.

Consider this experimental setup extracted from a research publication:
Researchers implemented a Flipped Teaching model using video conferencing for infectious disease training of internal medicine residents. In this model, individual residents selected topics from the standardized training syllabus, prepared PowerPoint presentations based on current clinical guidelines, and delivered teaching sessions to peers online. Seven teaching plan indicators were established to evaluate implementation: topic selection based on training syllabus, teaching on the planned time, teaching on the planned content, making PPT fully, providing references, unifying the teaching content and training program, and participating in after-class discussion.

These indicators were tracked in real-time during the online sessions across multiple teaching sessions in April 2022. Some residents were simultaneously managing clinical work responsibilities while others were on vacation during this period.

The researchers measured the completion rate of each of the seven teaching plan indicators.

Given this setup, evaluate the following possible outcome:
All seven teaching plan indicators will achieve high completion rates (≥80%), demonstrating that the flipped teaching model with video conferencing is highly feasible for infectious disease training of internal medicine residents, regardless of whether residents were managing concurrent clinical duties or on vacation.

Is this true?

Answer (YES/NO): YES